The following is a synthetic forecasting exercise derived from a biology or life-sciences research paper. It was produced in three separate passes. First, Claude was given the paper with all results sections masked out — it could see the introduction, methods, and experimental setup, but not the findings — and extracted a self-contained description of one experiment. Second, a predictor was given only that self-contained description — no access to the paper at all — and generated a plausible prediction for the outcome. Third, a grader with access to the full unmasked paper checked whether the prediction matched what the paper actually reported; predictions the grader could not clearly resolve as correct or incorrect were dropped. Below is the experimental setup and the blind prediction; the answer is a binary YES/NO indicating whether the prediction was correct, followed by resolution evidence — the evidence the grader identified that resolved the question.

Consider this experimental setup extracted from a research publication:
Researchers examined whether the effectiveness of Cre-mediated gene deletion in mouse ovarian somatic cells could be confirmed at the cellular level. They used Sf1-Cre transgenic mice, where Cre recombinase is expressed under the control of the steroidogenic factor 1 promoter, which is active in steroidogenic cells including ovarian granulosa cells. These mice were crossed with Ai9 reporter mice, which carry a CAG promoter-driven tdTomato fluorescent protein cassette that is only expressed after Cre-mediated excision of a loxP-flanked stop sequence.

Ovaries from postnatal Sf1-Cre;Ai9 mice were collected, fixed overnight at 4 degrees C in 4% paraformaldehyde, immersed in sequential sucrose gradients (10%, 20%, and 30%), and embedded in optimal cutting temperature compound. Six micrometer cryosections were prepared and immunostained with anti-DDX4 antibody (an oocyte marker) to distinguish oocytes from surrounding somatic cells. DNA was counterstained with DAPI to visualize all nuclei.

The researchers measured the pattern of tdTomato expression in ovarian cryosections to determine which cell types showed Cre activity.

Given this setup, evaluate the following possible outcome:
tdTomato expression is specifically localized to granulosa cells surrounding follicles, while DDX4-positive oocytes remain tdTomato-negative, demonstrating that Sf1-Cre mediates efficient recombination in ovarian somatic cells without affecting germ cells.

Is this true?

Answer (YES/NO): NO